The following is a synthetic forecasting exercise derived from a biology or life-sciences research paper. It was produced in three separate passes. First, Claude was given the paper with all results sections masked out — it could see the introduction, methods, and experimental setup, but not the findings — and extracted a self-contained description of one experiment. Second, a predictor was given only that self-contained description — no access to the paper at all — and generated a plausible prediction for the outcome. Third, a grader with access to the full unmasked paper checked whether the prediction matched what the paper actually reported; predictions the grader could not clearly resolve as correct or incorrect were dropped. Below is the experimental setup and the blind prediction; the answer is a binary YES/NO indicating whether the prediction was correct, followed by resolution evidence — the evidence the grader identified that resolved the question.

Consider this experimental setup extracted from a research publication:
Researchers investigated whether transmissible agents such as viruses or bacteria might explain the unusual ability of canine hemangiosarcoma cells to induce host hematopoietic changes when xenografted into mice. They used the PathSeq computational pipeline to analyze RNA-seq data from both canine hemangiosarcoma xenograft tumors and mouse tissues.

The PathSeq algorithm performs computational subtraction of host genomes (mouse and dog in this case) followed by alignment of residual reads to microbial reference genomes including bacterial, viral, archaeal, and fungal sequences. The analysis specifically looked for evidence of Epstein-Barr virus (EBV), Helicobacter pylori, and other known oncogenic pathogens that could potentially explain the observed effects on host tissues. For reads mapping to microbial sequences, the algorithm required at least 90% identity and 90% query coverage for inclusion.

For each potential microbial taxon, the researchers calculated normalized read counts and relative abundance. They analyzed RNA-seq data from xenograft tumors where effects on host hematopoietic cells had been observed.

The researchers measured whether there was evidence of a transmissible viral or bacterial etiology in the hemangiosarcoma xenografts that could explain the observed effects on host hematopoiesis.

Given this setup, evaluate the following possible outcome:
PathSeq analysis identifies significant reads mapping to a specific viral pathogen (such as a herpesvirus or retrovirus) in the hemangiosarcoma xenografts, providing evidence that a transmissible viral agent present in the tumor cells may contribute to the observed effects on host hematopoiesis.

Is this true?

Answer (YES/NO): NO